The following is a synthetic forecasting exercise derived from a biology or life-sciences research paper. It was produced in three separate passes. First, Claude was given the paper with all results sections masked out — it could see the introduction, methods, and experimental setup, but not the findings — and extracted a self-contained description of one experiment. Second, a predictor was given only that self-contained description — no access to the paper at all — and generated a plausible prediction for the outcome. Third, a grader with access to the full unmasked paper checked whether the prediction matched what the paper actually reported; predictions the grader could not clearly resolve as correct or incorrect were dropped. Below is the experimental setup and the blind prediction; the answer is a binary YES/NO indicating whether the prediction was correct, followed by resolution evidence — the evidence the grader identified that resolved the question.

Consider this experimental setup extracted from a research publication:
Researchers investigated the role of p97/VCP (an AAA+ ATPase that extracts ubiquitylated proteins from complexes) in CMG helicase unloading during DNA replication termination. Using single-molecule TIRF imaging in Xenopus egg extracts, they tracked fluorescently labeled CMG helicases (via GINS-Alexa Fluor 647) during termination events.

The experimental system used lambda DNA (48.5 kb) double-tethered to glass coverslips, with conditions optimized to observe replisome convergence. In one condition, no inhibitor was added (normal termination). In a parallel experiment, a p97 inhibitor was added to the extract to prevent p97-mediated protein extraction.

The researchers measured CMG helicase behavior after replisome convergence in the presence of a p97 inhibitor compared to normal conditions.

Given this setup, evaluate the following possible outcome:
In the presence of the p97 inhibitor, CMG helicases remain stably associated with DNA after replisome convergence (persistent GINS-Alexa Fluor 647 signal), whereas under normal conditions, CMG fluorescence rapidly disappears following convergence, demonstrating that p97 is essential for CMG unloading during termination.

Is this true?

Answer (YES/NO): YES